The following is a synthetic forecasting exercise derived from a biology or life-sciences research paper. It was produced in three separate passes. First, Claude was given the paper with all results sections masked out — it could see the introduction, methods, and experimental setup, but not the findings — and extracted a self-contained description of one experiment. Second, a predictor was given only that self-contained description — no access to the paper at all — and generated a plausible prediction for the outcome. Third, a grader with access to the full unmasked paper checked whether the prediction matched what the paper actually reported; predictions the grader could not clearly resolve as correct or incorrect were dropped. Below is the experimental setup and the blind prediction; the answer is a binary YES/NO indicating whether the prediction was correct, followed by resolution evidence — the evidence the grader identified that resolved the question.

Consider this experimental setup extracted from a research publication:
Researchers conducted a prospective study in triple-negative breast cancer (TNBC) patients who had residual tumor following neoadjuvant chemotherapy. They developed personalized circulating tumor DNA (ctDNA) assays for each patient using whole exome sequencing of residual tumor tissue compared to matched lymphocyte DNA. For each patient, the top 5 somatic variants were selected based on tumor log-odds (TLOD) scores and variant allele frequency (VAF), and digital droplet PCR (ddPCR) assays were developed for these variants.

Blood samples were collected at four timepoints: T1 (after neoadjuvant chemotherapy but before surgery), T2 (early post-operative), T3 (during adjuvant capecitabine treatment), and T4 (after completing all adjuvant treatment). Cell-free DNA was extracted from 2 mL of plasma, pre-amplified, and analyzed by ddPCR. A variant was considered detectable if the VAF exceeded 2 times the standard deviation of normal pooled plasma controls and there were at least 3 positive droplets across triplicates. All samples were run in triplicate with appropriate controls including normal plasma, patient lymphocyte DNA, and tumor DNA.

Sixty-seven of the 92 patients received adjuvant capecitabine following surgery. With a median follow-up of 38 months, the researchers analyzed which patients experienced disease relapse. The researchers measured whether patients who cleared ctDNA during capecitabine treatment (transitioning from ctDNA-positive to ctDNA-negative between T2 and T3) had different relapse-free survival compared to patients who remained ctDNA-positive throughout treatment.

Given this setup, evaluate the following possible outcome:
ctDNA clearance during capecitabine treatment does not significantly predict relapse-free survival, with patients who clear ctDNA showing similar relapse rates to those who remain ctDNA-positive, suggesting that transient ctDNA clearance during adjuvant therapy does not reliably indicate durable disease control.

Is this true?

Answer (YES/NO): NO